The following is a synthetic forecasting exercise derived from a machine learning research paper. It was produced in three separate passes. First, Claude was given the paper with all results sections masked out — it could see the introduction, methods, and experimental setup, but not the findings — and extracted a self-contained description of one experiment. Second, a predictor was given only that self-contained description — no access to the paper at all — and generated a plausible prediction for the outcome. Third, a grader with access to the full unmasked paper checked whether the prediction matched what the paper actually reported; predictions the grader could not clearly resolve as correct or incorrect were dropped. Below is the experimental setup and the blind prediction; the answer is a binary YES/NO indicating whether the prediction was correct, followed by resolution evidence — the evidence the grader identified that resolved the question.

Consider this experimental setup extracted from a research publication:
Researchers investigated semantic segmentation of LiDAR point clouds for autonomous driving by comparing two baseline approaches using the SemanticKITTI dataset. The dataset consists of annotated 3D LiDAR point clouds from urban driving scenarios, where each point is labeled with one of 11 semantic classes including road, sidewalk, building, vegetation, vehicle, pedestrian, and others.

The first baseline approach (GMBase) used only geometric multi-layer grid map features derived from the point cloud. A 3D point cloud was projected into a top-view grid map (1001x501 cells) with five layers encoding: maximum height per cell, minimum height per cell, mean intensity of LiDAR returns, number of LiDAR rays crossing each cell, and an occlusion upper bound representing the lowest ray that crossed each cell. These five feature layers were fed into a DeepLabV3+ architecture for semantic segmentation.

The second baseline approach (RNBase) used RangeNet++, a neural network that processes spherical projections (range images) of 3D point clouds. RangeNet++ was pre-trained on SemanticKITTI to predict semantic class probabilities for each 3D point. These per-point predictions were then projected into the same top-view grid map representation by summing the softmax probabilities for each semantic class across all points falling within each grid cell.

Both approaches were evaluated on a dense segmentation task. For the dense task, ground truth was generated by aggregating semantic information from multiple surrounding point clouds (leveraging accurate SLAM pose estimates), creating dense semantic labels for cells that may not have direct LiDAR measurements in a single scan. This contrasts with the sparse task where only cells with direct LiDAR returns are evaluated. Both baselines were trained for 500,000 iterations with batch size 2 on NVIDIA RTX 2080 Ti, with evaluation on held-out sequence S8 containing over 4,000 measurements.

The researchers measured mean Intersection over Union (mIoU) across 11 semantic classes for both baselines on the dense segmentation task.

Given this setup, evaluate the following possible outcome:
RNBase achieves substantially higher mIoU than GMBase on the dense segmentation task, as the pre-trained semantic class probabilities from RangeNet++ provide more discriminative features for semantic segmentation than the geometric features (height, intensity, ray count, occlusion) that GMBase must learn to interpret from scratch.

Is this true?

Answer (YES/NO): NO